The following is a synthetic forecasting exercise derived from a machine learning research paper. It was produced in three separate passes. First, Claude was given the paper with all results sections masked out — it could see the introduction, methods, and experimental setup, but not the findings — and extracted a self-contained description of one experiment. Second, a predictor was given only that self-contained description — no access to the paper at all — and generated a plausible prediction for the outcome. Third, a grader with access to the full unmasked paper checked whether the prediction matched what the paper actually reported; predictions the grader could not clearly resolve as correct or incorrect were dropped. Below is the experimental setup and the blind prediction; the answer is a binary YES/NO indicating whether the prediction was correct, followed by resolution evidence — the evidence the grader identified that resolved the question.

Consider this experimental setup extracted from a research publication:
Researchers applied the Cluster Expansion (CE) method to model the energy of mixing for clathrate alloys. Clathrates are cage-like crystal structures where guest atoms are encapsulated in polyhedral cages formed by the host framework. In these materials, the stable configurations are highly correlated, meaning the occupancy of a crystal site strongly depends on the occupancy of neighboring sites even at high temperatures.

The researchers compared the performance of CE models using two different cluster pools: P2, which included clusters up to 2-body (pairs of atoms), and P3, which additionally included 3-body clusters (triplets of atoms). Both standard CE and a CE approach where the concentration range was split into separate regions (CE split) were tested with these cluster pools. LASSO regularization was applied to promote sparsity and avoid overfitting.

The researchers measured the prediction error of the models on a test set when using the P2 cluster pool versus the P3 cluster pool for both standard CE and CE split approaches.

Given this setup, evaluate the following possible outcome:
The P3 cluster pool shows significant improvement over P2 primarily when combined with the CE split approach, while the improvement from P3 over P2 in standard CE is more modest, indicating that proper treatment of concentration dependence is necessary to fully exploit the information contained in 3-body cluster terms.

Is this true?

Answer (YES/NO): NO